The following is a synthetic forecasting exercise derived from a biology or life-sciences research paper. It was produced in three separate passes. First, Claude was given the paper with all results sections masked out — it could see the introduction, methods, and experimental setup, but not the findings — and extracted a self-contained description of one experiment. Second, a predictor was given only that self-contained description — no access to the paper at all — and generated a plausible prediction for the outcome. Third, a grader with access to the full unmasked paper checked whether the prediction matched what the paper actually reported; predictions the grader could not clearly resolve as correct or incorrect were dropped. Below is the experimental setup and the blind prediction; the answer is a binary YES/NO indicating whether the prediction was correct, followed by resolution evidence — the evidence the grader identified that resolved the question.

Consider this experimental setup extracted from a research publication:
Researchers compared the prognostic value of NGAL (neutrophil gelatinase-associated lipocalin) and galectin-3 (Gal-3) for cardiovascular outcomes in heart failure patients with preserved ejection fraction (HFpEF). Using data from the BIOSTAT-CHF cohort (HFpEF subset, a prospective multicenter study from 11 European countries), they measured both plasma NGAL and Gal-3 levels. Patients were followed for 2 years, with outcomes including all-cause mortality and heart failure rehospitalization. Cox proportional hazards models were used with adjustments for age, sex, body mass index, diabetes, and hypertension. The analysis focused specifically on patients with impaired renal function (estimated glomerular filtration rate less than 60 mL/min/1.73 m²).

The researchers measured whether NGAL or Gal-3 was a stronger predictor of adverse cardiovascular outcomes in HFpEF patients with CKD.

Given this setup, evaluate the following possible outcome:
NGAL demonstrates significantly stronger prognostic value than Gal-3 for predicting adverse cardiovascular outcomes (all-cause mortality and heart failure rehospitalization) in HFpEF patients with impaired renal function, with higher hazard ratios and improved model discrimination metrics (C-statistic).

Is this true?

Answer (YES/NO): NO